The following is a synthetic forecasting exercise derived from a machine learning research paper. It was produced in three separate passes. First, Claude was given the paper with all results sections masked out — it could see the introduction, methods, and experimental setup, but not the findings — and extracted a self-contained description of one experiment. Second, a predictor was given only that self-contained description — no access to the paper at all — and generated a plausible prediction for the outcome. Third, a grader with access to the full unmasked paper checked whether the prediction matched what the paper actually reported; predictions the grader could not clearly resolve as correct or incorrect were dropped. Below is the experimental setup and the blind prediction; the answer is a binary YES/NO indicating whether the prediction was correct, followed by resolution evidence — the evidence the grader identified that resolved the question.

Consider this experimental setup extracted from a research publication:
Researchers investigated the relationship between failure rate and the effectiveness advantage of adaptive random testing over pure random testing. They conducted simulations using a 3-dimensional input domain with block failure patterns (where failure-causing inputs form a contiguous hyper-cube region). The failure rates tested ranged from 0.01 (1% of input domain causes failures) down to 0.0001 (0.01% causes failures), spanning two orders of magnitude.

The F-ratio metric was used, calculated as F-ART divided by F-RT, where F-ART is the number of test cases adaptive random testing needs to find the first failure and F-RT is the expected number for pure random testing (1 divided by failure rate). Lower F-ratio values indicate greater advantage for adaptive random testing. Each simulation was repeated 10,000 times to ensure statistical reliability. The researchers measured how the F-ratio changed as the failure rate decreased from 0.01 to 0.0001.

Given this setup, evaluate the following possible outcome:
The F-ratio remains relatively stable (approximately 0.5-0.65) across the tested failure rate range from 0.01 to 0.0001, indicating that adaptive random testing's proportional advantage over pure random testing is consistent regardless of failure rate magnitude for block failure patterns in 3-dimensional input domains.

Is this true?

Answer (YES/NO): NO